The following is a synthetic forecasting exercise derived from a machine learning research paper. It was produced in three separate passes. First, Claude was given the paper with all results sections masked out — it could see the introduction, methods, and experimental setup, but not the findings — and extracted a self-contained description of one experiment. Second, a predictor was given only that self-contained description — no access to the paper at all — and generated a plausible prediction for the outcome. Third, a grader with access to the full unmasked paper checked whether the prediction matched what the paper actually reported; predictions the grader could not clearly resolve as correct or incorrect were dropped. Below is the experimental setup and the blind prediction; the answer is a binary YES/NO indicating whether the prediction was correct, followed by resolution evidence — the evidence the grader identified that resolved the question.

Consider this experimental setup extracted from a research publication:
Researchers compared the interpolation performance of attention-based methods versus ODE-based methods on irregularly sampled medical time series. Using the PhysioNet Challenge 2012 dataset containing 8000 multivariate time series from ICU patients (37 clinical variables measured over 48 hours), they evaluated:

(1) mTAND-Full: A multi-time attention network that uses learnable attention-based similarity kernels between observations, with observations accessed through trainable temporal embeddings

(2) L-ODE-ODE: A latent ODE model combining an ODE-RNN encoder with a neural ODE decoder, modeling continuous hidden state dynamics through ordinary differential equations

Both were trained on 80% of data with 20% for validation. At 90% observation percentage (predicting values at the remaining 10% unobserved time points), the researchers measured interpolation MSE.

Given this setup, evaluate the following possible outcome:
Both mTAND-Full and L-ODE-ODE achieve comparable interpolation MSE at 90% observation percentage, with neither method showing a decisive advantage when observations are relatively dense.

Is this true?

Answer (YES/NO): NO